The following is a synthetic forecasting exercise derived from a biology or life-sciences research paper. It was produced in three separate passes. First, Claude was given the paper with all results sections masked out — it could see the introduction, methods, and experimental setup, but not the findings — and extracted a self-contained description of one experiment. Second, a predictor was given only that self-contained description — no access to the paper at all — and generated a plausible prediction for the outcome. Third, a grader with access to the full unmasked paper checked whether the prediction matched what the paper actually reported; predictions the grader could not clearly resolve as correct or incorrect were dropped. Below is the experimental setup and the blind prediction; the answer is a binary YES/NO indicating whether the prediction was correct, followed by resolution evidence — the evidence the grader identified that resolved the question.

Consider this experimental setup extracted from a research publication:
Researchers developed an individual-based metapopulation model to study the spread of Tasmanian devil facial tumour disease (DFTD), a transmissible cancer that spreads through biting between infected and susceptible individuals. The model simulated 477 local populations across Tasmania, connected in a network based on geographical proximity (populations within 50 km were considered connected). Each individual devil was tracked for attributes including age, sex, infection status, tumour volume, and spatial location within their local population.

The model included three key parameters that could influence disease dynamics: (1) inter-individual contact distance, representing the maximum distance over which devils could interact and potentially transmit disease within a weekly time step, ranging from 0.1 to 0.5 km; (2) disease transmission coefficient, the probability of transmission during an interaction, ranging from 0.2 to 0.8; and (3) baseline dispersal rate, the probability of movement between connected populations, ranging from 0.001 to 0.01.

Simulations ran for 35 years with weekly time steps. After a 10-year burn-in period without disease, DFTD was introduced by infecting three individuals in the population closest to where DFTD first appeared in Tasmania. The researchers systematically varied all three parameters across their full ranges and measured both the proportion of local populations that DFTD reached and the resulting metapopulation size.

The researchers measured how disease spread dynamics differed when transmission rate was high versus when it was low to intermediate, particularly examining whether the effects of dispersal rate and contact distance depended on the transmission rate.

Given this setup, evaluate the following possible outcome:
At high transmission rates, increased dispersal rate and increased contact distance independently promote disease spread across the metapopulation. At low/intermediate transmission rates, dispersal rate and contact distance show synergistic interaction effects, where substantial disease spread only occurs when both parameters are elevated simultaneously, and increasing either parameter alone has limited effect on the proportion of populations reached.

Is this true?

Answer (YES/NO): NO